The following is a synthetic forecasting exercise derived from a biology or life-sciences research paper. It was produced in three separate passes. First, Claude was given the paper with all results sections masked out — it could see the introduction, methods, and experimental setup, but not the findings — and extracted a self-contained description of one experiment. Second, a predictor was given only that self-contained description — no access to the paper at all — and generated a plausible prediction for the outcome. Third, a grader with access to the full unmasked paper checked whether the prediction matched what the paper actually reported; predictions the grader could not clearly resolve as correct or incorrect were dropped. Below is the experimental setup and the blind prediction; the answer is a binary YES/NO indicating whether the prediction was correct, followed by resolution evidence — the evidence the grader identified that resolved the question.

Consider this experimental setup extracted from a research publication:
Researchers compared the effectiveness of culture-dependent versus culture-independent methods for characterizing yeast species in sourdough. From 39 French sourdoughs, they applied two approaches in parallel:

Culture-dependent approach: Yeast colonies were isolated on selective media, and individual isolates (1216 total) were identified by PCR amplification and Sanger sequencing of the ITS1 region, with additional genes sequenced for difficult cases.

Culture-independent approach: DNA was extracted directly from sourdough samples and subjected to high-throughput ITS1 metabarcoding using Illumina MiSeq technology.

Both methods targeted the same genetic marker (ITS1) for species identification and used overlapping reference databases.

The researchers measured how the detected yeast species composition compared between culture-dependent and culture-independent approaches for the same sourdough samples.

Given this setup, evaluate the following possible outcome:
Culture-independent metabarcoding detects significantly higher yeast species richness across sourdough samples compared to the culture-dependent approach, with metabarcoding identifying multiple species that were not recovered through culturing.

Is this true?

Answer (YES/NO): YES